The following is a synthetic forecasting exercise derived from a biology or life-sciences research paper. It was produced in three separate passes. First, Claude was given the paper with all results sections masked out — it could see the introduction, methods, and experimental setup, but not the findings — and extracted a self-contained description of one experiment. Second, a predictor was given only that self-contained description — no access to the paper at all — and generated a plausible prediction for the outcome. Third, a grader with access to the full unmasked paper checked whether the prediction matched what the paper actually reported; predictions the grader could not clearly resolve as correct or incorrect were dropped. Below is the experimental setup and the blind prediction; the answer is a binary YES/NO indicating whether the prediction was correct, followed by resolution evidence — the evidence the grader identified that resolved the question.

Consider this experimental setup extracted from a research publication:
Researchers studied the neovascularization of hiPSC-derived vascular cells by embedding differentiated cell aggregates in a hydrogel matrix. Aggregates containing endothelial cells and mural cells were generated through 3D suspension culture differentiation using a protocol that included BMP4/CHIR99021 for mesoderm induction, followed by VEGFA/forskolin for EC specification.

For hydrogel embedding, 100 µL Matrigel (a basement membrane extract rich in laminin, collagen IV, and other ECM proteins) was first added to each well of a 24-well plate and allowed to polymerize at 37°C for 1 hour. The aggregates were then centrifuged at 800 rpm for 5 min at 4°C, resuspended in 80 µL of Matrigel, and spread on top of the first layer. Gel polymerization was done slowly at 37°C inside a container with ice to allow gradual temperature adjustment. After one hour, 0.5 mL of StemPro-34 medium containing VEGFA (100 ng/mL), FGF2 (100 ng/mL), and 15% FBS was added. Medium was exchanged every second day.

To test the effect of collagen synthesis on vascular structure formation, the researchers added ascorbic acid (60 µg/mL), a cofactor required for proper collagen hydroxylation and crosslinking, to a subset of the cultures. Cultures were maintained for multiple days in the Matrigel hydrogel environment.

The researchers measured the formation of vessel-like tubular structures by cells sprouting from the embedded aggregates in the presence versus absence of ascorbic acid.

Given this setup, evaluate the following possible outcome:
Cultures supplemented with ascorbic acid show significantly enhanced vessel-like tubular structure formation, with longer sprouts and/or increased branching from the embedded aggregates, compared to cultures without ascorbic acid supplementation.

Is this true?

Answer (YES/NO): NO